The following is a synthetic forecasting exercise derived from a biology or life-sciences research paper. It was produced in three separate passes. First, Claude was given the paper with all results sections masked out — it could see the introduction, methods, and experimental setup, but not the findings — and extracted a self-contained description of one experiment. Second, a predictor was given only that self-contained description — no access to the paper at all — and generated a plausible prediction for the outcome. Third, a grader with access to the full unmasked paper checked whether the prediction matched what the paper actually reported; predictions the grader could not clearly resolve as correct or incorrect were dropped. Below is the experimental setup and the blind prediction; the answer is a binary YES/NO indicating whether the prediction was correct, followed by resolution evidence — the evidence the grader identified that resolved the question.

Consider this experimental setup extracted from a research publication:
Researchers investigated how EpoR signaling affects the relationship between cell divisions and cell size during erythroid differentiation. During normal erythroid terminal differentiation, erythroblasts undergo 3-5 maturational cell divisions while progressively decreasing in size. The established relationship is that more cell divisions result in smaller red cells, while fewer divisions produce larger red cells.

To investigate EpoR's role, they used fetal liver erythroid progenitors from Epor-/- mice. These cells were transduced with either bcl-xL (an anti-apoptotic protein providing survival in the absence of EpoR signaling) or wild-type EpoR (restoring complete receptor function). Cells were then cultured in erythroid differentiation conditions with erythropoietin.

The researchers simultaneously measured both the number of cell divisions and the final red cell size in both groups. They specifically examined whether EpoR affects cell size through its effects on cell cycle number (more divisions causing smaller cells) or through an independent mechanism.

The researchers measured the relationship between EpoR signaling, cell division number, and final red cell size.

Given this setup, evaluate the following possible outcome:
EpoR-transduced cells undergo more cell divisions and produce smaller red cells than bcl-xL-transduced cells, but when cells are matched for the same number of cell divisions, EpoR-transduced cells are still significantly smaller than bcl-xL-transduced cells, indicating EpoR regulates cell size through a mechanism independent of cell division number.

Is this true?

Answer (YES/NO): NO